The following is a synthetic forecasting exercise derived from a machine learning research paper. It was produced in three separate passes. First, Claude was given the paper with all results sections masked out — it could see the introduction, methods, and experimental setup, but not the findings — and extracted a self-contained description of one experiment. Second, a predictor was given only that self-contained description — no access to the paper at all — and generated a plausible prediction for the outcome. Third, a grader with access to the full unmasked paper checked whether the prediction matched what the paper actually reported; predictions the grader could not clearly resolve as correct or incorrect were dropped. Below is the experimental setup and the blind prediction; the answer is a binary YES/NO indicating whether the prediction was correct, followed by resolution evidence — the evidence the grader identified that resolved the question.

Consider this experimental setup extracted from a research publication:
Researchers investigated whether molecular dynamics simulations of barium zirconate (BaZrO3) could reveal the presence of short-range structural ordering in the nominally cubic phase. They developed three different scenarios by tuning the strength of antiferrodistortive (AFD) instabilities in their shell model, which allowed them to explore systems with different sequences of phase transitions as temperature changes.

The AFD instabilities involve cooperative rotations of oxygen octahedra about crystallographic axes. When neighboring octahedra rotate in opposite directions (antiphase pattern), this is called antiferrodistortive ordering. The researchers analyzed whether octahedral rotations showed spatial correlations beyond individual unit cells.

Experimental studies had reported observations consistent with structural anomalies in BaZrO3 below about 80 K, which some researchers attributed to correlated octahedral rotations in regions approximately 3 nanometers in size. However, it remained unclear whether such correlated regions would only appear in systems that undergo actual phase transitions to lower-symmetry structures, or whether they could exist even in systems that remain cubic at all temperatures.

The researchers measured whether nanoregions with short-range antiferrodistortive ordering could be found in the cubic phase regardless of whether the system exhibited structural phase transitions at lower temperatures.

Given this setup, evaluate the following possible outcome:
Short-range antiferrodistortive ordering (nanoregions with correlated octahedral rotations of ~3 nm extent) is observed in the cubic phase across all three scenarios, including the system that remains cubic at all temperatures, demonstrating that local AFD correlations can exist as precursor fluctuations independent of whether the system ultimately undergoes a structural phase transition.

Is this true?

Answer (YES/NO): NO